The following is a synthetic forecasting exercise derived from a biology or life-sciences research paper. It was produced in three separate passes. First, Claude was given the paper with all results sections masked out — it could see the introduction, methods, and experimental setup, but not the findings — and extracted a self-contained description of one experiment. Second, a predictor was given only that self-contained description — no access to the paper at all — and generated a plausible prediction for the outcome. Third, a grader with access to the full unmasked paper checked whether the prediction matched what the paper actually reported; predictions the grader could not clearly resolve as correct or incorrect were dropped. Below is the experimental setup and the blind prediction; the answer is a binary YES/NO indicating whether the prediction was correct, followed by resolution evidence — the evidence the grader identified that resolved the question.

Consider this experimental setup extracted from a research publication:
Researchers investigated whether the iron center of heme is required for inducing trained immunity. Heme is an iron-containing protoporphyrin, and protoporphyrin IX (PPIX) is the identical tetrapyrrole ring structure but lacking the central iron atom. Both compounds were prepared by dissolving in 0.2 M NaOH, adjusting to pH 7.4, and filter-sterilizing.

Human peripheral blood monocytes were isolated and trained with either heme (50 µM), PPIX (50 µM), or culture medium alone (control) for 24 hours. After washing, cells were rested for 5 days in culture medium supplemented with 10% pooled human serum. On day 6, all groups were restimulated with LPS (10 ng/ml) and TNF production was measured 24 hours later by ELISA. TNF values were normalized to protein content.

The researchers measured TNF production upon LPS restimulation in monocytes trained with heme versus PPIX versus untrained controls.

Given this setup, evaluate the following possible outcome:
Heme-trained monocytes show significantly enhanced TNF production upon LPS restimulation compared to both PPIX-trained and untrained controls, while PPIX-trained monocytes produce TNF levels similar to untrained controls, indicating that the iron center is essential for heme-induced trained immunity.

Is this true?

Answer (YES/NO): NO